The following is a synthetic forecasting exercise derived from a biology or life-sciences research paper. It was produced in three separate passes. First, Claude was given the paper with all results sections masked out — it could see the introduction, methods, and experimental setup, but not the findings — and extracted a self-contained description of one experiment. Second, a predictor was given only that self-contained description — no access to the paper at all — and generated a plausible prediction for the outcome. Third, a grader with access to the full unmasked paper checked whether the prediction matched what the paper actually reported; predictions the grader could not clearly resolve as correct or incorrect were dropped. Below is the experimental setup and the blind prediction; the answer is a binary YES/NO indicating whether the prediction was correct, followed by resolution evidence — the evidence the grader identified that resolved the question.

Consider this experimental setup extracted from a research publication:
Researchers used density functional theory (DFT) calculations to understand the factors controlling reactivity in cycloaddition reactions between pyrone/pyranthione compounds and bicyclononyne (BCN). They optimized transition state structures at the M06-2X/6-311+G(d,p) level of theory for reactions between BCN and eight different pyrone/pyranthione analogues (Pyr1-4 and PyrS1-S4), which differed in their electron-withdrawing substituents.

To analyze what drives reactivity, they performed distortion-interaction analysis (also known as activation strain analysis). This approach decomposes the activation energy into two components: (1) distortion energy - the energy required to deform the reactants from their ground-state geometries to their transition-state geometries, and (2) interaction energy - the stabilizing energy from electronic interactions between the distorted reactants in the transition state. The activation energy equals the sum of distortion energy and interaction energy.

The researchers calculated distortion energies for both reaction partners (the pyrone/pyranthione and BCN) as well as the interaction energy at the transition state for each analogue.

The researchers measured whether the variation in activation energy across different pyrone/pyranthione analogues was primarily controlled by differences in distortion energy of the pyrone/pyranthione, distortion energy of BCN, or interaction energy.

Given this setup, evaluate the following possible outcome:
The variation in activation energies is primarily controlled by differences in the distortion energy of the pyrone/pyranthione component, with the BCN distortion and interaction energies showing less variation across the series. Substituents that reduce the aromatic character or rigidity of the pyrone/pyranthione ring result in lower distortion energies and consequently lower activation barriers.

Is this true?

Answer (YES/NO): NO